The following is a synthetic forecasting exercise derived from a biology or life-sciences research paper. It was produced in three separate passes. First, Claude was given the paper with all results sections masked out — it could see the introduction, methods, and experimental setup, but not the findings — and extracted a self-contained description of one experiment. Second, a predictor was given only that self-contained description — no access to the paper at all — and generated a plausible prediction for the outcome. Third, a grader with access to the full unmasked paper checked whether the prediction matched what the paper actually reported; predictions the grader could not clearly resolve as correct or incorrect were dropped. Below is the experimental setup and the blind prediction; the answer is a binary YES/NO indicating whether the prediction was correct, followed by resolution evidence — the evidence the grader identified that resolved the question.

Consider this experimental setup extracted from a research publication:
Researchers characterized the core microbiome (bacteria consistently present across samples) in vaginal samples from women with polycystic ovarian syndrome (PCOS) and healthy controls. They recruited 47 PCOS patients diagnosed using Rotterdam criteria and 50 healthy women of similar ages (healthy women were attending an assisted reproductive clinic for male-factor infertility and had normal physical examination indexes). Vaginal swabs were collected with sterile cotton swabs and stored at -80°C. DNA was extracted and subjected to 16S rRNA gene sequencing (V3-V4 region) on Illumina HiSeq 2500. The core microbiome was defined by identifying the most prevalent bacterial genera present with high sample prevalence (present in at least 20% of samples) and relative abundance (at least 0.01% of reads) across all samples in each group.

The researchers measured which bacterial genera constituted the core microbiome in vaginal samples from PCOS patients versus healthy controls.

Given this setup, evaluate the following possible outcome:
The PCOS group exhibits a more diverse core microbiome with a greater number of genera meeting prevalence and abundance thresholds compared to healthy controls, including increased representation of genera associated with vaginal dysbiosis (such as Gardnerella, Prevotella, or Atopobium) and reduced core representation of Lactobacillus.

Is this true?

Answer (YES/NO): YES